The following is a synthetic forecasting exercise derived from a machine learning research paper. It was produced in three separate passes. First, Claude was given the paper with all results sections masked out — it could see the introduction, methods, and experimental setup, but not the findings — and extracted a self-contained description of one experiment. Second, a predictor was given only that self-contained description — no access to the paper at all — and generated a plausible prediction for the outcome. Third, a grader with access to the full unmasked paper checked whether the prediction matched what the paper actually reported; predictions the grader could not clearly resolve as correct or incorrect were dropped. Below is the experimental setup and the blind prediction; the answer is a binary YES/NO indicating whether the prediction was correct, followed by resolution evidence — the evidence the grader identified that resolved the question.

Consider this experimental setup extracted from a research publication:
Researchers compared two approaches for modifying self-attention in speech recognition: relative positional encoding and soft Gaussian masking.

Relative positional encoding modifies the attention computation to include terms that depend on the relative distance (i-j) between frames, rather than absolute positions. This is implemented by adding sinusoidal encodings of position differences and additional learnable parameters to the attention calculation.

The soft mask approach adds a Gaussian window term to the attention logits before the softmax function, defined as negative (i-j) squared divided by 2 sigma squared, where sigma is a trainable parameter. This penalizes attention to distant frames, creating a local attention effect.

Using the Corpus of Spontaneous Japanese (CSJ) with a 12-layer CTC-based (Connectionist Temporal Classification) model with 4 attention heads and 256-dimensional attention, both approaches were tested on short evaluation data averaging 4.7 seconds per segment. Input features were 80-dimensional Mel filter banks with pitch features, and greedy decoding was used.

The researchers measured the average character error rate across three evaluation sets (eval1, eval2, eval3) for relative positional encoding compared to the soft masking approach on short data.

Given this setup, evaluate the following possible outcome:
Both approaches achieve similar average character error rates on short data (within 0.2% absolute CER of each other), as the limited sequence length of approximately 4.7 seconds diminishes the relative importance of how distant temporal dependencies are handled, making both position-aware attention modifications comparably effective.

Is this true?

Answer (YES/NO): NO